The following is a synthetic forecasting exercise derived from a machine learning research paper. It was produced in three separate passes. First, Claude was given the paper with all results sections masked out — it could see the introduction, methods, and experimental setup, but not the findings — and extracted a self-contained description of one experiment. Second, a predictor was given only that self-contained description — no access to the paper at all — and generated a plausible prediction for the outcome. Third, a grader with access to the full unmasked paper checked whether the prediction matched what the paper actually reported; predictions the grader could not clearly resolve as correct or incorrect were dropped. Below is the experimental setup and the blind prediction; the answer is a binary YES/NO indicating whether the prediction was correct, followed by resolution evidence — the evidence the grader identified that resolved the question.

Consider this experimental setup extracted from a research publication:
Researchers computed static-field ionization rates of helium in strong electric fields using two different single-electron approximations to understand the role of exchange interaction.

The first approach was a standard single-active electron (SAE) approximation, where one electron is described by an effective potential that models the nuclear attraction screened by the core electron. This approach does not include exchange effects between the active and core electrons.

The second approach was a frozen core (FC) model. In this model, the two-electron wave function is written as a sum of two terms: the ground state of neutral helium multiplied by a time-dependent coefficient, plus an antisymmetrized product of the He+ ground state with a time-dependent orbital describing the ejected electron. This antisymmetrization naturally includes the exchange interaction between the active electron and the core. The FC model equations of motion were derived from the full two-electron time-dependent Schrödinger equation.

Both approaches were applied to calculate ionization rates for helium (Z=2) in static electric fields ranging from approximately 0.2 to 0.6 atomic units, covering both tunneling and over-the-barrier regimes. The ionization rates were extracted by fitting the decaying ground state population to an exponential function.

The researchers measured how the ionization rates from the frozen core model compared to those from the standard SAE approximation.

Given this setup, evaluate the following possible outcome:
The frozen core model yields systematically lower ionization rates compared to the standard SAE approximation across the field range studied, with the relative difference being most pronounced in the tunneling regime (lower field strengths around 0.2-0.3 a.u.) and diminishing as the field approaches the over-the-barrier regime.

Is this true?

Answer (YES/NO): NO